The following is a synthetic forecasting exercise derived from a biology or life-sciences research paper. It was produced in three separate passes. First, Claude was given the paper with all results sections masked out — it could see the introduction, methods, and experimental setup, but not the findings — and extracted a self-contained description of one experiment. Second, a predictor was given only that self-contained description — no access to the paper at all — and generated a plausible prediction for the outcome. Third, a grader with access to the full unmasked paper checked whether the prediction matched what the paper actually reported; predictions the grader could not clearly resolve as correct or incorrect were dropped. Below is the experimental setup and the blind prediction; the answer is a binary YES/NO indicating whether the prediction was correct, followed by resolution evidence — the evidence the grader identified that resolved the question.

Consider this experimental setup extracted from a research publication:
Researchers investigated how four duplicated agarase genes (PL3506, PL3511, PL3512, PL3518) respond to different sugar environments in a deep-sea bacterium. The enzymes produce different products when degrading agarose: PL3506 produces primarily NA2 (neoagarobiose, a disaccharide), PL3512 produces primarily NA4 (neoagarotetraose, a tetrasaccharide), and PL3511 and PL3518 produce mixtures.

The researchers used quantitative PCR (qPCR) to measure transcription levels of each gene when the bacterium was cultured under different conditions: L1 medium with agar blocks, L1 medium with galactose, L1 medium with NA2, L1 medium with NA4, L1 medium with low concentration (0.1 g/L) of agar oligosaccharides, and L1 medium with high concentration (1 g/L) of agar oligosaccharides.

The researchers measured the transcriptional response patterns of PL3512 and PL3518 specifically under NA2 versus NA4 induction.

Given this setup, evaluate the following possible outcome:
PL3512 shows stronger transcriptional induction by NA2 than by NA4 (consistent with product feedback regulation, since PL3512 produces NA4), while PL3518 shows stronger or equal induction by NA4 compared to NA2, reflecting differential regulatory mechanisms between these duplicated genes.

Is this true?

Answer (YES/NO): NO